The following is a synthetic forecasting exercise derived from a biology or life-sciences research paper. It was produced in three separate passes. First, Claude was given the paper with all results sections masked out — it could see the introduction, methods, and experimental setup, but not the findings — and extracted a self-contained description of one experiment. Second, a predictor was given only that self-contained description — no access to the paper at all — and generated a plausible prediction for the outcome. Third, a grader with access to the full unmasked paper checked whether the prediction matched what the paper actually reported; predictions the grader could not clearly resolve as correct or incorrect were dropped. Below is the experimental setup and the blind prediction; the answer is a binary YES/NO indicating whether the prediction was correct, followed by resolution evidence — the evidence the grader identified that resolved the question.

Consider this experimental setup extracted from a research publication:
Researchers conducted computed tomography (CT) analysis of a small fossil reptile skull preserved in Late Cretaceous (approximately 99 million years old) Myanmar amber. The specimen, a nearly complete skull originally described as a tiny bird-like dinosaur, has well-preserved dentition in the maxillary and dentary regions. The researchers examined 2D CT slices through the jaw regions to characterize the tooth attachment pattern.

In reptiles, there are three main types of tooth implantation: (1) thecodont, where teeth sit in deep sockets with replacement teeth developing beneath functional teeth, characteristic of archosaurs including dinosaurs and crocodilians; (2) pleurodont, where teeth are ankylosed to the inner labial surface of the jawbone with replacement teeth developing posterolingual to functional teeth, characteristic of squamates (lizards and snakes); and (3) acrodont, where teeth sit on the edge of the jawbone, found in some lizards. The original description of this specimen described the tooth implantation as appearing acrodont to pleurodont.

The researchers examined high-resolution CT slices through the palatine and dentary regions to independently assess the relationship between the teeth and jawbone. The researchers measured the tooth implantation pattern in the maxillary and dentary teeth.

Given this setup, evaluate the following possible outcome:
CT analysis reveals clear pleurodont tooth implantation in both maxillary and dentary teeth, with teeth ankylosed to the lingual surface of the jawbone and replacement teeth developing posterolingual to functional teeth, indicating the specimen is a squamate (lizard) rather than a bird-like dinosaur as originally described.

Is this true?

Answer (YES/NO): YES